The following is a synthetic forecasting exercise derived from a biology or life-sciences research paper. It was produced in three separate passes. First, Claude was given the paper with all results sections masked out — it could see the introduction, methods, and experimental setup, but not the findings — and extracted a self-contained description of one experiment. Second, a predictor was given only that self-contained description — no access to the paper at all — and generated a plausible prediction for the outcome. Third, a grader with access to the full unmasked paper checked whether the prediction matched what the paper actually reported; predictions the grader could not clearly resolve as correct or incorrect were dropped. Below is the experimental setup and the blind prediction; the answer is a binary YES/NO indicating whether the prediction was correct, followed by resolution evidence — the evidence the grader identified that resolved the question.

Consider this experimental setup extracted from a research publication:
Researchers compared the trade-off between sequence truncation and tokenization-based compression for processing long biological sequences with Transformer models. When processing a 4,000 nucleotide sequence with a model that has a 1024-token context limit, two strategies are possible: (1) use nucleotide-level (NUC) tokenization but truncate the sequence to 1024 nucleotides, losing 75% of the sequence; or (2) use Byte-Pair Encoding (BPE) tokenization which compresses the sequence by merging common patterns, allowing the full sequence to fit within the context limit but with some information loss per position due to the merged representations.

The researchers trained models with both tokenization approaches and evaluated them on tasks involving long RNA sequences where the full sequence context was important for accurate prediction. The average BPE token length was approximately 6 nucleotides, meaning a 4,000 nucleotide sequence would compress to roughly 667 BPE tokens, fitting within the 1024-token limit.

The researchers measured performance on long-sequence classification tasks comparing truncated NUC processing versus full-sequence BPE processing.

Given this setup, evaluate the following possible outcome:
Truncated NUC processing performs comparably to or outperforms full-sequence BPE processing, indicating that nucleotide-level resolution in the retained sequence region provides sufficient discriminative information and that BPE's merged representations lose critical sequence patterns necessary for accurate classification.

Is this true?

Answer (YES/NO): NO